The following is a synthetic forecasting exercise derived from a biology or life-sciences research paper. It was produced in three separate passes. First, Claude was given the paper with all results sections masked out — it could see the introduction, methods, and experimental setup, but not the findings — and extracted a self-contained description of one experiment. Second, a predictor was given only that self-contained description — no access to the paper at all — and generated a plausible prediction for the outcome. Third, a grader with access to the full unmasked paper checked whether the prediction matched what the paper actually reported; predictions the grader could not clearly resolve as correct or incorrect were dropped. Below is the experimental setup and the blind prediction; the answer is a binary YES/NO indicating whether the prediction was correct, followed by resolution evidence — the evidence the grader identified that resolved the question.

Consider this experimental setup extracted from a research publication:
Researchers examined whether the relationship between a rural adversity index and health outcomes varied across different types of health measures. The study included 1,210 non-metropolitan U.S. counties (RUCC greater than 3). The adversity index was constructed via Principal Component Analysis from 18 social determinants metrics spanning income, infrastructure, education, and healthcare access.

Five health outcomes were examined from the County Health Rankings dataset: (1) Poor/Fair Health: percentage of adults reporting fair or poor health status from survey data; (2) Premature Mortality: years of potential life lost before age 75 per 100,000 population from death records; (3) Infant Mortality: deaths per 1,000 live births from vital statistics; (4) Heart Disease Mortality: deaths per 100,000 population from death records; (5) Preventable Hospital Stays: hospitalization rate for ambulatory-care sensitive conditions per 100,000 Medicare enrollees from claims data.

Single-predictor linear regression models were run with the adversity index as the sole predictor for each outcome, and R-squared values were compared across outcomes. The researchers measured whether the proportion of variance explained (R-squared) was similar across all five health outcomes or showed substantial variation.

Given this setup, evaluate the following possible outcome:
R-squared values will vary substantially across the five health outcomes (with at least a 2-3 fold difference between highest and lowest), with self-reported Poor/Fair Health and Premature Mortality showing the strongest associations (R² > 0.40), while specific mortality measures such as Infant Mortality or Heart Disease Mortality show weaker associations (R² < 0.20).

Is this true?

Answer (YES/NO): NO